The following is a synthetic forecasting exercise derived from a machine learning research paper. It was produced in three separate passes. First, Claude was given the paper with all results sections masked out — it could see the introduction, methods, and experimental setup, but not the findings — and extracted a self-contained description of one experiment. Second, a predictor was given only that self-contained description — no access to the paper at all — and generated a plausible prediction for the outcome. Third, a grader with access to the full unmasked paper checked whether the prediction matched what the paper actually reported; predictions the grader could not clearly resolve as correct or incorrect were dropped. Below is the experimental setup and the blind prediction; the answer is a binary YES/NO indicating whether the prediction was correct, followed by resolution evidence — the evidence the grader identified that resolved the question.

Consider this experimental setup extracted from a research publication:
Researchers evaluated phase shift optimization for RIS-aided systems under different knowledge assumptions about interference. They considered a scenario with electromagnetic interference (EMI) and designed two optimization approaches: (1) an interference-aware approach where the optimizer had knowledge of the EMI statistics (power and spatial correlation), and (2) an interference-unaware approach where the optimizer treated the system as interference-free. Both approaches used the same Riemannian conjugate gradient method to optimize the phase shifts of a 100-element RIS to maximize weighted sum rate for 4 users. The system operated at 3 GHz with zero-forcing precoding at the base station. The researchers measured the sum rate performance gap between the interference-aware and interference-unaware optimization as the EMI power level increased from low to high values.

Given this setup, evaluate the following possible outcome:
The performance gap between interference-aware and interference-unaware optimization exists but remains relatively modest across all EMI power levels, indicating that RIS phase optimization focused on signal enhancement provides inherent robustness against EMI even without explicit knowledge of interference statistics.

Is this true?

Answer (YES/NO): NO